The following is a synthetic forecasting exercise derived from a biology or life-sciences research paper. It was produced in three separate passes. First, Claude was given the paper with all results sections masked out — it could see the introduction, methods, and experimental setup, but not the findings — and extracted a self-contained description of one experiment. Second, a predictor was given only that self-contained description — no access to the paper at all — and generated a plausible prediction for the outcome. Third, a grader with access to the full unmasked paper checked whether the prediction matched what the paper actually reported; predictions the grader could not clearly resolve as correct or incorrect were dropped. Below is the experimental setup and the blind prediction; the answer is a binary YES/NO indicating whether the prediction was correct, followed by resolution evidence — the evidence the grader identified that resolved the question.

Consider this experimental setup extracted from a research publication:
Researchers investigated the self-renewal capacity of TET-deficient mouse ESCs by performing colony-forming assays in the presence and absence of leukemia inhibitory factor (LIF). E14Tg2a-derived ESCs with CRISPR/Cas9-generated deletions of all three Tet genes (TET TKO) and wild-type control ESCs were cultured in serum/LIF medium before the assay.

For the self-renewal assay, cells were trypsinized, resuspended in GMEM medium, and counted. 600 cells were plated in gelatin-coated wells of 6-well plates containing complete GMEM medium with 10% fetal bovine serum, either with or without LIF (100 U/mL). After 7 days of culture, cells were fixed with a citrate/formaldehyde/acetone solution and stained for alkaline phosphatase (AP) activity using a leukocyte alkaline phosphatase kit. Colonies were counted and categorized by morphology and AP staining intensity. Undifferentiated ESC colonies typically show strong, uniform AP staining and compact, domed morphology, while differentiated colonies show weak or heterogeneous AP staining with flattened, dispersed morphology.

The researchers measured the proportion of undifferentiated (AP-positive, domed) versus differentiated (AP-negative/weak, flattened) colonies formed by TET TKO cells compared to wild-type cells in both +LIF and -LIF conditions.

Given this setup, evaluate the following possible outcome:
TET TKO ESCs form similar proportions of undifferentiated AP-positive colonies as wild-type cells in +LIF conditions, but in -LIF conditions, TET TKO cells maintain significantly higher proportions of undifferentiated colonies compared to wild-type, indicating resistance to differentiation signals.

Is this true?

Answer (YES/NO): NO